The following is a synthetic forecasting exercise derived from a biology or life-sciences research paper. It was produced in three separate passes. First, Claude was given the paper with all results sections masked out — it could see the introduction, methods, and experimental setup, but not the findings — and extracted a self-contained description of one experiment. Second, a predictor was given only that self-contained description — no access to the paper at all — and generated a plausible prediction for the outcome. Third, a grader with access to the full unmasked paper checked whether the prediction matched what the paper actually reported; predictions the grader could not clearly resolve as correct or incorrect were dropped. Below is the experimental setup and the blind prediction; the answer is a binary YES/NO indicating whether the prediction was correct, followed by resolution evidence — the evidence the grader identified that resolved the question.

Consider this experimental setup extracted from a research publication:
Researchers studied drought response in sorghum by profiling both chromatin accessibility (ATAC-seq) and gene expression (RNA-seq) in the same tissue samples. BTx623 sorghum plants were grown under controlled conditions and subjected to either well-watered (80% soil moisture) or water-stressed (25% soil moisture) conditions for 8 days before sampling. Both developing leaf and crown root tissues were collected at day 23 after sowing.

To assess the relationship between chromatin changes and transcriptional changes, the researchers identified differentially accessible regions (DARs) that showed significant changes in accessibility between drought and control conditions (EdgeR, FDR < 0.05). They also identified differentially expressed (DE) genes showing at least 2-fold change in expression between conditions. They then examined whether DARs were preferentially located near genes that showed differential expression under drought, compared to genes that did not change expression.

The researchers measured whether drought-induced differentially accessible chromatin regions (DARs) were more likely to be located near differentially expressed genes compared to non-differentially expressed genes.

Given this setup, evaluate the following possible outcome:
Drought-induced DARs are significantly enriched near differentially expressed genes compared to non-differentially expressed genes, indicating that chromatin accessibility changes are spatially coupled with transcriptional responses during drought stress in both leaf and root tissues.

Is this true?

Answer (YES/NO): YES